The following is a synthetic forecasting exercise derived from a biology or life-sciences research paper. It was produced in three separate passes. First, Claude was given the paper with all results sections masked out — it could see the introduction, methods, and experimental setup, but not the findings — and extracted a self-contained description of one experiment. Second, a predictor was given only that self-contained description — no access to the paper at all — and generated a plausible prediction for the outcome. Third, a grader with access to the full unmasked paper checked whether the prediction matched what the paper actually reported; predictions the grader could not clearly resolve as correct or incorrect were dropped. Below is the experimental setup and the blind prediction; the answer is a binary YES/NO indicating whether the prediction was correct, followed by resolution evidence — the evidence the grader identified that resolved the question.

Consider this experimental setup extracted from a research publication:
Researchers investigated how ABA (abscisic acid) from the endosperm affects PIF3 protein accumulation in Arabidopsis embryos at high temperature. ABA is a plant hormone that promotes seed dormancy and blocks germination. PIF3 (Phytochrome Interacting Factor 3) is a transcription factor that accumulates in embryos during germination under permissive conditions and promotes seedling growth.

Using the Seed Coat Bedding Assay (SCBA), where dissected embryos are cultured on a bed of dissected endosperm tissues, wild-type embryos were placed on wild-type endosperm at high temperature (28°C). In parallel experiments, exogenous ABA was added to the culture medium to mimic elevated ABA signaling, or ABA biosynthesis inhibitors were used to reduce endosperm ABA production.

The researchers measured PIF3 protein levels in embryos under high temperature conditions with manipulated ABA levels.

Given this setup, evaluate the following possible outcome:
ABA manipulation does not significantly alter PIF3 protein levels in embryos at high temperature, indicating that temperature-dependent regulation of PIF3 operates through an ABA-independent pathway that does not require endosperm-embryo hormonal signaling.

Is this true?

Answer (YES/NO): NO